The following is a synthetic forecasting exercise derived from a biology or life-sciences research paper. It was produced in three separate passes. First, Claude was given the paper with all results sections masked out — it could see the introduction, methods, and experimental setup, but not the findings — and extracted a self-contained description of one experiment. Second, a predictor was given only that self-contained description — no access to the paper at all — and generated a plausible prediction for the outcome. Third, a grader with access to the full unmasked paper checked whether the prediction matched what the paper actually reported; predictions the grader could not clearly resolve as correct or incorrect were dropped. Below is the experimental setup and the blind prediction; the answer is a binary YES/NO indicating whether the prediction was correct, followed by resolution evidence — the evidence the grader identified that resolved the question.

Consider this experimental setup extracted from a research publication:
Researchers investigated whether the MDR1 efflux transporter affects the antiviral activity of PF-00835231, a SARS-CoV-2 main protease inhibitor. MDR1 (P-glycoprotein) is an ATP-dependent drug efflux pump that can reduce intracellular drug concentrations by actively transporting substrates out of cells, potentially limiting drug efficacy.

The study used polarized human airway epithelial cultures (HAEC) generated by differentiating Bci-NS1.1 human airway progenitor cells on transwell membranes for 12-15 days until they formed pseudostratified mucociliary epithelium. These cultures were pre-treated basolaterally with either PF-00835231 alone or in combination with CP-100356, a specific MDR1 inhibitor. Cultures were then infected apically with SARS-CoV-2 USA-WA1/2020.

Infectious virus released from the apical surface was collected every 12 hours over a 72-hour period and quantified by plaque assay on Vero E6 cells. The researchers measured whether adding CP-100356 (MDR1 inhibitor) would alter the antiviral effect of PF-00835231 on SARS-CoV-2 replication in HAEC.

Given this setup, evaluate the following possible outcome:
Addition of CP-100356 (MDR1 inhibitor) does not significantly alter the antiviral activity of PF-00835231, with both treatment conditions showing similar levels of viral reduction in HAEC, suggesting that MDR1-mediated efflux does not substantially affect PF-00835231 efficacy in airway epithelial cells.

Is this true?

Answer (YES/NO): YES